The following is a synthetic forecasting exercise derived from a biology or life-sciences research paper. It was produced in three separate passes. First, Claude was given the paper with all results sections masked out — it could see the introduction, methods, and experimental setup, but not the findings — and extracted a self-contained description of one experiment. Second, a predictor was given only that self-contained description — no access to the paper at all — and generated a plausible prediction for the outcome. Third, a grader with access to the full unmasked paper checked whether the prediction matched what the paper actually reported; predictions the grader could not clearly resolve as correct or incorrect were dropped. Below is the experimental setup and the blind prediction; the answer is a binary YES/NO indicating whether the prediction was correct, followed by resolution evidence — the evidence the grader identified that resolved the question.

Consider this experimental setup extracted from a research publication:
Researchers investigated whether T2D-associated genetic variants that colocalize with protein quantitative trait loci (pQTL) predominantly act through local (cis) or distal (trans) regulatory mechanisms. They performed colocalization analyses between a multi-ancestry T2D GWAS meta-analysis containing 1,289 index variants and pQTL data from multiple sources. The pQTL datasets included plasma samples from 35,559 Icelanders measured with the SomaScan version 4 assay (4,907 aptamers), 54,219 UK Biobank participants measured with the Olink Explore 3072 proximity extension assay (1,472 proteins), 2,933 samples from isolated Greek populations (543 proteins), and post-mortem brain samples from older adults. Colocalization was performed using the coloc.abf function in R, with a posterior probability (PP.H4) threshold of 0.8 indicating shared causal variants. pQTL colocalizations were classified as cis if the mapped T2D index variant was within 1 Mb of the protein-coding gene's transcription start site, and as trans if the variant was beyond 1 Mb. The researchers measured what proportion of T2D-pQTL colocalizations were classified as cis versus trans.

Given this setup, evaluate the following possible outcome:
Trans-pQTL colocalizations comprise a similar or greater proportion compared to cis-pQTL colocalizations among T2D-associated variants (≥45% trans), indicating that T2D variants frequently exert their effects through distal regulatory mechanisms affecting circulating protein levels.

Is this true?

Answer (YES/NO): YES